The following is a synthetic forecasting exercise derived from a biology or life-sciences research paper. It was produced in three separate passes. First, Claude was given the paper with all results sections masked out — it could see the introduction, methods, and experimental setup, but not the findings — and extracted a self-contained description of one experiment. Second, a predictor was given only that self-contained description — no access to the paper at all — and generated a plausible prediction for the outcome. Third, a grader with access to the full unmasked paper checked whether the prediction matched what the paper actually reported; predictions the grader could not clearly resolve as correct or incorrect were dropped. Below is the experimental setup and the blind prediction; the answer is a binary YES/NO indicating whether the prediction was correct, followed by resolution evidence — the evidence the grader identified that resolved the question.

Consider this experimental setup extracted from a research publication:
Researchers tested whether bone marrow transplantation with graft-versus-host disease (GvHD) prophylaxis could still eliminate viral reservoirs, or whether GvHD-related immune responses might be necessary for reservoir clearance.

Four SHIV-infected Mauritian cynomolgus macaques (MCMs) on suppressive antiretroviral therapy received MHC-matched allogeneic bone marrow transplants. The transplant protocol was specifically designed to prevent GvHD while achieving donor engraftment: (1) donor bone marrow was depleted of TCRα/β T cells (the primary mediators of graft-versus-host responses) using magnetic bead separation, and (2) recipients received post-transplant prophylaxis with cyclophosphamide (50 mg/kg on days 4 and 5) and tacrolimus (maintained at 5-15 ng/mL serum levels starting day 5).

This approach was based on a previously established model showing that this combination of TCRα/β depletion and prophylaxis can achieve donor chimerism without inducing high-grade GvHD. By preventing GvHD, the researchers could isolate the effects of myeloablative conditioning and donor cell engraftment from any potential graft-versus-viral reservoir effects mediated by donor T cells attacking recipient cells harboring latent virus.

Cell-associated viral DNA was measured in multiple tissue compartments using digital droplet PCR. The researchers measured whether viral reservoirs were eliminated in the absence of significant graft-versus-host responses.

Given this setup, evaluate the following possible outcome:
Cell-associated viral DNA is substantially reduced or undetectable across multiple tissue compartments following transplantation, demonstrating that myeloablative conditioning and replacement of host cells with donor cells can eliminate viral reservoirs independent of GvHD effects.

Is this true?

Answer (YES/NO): NO